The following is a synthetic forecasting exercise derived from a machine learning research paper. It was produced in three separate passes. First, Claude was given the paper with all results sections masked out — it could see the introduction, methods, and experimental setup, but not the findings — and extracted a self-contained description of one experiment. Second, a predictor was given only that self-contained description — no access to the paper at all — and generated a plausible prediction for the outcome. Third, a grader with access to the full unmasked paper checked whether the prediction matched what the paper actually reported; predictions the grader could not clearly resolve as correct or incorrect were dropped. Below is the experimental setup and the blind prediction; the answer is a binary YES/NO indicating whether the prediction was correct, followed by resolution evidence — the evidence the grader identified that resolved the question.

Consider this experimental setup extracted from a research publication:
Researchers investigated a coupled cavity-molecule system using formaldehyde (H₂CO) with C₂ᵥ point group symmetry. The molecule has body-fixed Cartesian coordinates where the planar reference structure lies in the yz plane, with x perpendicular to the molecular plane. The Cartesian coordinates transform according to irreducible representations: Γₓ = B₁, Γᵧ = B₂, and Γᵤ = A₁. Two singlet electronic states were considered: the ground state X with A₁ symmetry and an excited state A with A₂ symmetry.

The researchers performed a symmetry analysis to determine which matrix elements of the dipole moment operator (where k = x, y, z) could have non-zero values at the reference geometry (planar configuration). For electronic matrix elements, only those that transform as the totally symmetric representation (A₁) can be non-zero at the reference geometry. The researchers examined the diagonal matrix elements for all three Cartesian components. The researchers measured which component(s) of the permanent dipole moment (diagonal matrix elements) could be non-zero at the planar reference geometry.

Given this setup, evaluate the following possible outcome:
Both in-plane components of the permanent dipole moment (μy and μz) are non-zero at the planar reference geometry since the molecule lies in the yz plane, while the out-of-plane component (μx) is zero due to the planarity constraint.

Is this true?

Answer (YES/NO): NO